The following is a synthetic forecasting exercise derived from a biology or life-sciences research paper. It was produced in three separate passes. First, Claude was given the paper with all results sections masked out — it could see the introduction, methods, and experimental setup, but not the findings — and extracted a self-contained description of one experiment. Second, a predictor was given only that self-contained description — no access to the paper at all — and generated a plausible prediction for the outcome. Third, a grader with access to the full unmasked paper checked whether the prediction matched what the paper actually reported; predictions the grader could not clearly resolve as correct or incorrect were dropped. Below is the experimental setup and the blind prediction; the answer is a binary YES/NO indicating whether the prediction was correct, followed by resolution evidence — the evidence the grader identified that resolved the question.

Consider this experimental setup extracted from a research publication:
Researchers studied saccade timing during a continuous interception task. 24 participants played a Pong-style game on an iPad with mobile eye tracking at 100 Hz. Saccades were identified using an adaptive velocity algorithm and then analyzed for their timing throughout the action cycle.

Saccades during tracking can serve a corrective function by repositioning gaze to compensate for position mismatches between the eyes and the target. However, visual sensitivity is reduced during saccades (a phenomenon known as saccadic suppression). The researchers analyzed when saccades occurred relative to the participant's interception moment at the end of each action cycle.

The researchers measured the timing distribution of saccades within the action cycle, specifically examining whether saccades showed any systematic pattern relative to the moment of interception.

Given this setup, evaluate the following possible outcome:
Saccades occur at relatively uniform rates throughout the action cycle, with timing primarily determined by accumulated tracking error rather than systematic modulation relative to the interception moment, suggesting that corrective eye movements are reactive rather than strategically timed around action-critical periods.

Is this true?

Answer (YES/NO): NO